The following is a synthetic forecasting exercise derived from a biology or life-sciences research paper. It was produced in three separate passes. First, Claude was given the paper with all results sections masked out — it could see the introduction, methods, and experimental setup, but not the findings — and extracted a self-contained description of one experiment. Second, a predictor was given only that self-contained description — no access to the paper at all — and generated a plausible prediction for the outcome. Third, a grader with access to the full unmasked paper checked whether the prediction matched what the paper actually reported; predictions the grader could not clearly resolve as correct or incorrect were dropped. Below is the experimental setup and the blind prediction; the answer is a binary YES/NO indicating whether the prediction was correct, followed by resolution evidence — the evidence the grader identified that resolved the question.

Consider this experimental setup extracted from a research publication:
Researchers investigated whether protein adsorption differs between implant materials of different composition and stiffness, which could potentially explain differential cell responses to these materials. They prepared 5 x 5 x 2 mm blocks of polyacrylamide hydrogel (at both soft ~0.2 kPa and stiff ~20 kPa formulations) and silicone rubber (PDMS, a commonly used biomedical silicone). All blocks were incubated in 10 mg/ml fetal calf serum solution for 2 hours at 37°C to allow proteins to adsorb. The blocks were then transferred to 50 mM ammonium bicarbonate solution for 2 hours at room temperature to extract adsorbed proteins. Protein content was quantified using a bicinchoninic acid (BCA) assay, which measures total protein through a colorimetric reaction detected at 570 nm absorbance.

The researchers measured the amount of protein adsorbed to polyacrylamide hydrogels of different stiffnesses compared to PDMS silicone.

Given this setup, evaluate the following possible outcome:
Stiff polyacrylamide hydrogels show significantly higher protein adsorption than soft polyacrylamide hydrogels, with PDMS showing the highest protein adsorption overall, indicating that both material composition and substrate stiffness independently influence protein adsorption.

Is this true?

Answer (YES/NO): NO